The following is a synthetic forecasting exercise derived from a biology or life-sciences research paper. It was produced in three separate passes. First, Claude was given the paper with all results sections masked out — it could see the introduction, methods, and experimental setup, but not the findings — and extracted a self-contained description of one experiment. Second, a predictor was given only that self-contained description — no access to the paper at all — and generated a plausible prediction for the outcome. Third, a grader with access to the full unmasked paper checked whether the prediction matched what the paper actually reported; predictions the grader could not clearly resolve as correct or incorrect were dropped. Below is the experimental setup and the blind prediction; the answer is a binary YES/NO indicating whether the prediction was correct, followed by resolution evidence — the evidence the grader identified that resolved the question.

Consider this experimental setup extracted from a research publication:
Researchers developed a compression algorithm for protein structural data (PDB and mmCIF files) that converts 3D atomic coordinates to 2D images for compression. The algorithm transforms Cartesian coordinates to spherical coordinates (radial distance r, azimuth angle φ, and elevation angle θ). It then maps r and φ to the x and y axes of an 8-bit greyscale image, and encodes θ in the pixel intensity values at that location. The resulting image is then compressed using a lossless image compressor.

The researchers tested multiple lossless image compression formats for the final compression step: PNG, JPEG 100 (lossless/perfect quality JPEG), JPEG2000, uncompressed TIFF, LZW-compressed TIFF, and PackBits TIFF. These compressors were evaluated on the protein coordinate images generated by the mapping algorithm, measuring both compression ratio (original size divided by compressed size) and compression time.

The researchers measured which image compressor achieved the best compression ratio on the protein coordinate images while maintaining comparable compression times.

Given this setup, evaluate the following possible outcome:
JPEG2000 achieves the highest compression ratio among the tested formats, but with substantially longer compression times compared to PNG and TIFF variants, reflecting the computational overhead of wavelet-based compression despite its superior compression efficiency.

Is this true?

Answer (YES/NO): NO